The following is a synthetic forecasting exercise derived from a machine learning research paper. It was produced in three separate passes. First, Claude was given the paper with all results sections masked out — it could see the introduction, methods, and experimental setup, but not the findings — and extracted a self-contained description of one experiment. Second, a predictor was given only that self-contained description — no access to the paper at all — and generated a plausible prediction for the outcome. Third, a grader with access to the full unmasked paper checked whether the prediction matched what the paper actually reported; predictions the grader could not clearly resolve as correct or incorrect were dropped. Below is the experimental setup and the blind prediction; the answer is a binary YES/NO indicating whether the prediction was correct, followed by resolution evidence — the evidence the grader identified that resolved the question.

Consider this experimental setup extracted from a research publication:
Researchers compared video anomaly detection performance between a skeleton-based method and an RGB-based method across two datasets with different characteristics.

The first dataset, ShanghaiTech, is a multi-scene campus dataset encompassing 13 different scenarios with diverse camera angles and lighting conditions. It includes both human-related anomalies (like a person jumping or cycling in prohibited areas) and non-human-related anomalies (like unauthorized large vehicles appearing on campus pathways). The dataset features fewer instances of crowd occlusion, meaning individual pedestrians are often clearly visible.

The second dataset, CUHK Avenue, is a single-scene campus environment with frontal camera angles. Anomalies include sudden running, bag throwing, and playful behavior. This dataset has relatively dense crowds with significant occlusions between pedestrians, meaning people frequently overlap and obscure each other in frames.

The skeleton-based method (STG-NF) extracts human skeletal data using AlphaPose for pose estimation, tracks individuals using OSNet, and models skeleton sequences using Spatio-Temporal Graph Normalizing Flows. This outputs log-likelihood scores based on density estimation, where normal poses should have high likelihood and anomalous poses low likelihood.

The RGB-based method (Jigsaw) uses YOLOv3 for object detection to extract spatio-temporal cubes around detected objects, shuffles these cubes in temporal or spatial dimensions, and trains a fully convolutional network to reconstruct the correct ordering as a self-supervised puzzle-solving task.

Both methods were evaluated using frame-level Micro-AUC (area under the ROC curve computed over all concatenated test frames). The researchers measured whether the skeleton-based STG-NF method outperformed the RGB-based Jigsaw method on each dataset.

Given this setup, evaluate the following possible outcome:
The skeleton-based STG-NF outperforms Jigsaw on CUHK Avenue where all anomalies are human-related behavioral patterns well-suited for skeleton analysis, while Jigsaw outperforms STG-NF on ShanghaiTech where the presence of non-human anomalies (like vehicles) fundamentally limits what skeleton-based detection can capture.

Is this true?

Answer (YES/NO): NO